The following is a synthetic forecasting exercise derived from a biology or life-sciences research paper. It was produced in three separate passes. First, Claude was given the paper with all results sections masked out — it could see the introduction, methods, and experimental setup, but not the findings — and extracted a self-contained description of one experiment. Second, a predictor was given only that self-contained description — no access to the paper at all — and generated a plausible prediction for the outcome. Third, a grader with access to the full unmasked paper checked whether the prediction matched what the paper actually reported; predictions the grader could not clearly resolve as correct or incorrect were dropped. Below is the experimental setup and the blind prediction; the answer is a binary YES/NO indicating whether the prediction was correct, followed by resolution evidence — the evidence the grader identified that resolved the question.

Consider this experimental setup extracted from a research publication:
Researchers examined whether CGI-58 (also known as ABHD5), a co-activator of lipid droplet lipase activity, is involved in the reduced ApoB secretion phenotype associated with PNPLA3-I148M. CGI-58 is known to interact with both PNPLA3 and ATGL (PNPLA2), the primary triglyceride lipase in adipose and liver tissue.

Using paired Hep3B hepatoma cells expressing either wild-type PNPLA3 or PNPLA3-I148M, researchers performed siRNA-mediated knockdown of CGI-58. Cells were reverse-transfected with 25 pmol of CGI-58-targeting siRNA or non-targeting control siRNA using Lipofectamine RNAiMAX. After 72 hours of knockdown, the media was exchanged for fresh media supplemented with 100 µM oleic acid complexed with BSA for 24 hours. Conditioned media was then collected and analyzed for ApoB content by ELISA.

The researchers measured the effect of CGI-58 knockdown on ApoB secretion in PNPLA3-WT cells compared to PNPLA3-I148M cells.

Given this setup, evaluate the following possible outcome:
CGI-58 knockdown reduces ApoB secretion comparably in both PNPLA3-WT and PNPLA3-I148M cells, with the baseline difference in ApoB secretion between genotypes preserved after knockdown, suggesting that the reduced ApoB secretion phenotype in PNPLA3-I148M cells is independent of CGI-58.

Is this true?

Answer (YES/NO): NO